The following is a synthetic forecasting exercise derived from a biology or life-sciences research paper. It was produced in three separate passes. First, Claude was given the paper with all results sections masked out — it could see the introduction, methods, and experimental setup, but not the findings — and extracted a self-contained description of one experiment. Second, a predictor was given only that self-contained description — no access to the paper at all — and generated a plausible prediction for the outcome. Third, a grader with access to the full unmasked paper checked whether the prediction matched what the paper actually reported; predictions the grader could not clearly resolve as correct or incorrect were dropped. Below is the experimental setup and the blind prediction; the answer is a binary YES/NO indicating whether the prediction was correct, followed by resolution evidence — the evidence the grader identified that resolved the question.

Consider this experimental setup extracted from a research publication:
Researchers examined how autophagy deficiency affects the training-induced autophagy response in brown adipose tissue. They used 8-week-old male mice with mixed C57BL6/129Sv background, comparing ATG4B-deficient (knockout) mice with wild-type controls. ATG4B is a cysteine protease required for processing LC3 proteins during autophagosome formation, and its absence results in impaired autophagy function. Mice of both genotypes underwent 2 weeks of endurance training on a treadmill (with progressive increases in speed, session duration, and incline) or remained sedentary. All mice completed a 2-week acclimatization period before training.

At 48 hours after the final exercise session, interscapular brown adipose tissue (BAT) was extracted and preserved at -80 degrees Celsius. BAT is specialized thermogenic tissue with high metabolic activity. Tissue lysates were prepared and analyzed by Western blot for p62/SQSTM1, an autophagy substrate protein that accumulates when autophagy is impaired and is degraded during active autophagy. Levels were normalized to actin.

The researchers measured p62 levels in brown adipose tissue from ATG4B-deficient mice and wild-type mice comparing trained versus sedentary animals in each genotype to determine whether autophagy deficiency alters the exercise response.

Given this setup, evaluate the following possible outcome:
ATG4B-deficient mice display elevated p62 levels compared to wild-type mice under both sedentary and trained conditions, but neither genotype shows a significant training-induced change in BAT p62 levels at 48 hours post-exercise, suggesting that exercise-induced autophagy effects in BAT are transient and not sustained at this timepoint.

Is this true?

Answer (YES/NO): NO